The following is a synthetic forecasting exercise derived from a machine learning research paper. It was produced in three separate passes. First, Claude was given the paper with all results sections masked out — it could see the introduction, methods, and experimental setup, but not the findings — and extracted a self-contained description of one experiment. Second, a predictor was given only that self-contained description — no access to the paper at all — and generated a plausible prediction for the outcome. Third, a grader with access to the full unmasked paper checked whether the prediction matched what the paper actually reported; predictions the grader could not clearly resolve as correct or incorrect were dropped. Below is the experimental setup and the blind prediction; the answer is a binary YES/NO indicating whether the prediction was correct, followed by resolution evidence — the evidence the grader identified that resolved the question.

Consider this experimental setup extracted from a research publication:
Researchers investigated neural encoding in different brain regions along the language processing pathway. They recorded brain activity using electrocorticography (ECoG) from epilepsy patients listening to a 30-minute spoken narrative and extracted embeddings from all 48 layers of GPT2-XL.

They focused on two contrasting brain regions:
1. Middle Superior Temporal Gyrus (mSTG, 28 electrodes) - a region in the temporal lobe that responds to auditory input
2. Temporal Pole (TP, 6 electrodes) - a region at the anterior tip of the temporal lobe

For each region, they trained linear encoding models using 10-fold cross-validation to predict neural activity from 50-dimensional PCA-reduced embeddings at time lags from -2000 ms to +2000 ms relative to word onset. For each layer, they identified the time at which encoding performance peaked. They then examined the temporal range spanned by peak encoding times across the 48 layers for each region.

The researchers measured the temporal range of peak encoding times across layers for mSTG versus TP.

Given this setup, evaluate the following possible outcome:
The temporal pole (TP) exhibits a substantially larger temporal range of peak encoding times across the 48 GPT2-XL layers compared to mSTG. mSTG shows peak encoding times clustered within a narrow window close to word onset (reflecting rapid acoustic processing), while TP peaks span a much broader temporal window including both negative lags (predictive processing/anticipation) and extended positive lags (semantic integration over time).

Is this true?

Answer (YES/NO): YES